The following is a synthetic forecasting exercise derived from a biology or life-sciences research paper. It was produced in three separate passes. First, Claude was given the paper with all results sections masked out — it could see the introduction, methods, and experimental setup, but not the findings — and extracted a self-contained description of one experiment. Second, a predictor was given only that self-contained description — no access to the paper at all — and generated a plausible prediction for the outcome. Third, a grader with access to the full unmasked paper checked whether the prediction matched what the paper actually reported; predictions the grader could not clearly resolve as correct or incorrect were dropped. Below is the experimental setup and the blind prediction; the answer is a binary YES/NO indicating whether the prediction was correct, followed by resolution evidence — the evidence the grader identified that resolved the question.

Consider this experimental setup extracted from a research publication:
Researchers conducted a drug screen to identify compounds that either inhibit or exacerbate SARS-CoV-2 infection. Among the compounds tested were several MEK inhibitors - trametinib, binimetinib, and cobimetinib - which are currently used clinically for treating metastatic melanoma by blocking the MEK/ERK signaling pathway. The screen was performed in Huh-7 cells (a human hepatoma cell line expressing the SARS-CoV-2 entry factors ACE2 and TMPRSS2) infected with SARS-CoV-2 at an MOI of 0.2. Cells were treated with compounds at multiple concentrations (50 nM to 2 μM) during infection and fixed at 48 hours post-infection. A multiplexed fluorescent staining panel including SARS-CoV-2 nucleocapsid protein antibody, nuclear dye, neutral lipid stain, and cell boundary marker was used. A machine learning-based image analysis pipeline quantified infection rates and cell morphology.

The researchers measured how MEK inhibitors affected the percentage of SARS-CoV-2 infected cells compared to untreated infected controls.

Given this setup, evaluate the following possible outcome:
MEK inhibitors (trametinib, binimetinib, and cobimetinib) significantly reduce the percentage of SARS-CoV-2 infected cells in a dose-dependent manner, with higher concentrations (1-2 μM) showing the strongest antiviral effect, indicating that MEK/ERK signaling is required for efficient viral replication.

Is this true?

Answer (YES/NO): NO